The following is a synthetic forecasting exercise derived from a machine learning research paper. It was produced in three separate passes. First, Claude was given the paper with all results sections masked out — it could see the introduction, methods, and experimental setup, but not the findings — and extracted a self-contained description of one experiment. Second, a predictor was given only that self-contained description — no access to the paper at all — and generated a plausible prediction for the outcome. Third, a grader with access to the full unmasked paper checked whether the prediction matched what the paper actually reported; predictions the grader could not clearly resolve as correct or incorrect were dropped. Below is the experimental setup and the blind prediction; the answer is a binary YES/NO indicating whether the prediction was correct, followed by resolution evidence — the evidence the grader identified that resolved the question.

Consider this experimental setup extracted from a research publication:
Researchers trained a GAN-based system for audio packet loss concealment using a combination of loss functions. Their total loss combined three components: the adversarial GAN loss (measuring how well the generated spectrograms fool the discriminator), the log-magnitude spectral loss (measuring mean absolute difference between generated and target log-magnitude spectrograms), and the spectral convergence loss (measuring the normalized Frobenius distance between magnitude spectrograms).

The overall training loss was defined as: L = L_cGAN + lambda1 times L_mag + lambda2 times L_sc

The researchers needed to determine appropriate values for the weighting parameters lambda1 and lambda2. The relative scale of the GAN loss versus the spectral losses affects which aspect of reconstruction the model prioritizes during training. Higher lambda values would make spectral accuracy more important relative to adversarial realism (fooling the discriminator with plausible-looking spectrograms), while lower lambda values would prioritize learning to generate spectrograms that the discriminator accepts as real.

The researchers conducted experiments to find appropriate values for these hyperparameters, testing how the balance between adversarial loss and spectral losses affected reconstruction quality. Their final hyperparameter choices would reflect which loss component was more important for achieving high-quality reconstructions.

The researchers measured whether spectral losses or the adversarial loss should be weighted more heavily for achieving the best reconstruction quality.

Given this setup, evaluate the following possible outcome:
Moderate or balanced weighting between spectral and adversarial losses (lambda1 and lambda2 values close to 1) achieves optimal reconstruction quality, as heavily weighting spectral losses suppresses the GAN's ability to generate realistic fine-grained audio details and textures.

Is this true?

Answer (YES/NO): NO